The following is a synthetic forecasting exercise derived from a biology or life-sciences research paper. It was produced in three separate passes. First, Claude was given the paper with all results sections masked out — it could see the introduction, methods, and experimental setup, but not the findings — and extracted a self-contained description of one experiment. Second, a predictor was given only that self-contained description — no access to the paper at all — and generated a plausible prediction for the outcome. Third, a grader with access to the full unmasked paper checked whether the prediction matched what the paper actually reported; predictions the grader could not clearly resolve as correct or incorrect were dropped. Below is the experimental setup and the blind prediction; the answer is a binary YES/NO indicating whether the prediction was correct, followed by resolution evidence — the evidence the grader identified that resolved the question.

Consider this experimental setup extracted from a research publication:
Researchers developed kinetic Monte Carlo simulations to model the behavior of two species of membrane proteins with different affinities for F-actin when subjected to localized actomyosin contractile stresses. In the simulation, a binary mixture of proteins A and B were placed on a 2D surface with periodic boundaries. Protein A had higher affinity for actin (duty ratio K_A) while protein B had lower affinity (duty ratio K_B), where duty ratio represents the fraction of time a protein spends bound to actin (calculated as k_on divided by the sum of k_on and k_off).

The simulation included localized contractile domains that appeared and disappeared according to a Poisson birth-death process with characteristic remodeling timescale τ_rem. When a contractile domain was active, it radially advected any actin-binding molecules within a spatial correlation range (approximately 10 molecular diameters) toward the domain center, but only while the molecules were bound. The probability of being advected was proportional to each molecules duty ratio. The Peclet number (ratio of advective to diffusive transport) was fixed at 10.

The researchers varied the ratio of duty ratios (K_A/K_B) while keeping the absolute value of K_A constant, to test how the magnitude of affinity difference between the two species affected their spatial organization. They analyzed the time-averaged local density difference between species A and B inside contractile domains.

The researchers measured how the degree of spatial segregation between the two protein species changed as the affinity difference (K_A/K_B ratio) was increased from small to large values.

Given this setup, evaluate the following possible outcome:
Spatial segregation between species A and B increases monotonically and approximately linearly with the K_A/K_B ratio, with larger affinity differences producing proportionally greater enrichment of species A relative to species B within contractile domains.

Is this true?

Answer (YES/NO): NO